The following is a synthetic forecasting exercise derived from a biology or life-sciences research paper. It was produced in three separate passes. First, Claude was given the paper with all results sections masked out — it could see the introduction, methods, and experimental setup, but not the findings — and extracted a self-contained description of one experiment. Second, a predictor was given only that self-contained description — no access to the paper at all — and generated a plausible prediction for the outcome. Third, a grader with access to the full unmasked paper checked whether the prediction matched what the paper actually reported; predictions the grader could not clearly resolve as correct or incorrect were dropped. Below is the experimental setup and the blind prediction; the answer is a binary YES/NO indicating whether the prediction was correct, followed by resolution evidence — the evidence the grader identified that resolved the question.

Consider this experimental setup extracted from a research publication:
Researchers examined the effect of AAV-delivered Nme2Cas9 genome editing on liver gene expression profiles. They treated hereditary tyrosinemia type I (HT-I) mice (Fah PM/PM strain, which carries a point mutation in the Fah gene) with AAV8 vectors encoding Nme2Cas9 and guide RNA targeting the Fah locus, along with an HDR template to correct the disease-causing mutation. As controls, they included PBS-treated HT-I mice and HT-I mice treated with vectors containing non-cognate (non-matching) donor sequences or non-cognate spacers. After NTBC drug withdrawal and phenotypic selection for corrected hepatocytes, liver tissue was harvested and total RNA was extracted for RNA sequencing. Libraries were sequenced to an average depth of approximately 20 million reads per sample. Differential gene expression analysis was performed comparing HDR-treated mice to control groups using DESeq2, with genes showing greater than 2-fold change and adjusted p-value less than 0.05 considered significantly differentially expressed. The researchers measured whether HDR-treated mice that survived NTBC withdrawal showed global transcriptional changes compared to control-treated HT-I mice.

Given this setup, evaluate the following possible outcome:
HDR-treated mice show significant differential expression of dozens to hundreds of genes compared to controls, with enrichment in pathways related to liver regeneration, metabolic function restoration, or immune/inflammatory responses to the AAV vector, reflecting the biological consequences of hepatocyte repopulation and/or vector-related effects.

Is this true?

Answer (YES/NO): NO